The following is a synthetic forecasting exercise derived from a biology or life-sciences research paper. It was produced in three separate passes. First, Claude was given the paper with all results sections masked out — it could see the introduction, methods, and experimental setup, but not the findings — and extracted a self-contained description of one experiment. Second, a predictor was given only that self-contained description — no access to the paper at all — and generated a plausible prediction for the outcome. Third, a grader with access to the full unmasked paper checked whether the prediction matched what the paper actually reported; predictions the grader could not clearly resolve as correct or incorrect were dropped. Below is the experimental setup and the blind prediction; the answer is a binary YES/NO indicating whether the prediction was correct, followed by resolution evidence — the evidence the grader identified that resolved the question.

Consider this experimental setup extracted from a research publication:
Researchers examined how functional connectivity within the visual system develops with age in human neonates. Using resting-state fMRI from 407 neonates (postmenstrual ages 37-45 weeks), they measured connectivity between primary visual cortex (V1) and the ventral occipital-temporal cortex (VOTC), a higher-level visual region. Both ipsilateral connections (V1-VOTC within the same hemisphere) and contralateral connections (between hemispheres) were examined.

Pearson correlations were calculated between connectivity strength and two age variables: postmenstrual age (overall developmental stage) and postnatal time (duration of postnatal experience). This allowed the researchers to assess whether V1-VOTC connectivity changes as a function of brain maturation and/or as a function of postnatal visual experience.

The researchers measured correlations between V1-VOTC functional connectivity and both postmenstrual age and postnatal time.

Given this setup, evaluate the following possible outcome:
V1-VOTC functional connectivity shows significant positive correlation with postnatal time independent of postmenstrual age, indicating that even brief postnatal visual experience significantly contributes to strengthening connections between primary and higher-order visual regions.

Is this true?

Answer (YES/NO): NO